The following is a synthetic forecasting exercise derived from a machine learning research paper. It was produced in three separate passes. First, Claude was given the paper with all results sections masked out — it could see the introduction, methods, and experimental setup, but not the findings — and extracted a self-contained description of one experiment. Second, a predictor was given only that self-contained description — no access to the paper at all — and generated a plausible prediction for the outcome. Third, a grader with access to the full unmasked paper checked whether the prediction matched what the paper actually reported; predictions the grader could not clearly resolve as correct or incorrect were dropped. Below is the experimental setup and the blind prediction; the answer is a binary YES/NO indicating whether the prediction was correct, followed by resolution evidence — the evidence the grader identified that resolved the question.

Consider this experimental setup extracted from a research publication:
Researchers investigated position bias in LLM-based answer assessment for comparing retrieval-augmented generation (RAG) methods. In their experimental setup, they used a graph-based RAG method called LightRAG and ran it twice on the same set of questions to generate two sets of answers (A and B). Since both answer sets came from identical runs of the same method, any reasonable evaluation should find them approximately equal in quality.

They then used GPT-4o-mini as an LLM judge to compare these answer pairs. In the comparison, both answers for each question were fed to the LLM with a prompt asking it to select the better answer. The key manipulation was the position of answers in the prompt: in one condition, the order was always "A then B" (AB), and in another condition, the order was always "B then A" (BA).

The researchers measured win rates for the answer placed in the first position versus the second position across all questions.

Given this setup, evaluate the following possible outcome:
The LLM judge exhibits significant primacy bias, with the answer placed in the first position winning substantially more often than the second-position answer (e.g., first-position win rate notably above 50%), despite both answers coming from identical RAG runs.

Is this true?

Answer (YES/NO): YES